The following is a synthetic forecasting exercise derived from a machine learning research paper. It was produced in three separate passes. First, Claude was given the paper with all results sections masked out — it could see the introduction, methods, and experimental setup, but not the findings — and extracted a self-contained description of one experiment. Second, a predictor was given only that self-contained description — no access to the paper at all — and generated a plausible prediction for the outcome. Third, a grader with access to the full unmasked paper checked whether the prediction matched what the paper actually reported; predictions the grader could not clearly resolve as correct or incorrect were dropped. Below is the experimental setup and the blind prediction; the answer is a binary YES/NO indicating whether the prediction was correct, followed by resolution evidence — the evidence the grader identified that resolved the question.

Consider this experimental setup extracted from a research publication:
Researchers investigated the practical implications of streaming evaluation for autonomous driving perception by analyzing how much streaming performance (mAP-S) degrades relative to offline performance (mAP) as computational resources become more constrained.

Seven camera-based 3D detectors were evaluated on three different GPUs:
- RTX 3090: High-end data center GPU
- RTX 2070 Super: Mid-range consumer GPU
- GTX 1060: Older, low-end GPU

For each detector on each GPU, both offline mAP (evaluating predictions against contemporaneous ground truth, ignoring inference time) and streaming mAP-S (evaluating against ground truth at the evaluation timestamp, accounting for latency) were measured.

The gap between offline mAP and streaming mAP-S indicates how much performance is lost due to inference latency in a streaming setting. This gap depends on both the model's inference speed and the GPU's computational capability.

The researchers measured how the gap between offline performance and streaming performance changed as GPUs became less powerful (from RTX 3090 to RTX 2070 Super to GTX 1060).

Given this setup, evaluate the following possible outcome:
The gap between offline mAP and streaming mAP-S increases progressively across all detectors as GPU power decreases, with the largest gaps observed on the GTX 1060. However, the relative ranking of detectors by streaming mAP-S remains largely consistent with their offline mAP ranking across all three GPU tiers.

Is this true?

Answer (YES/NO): NO